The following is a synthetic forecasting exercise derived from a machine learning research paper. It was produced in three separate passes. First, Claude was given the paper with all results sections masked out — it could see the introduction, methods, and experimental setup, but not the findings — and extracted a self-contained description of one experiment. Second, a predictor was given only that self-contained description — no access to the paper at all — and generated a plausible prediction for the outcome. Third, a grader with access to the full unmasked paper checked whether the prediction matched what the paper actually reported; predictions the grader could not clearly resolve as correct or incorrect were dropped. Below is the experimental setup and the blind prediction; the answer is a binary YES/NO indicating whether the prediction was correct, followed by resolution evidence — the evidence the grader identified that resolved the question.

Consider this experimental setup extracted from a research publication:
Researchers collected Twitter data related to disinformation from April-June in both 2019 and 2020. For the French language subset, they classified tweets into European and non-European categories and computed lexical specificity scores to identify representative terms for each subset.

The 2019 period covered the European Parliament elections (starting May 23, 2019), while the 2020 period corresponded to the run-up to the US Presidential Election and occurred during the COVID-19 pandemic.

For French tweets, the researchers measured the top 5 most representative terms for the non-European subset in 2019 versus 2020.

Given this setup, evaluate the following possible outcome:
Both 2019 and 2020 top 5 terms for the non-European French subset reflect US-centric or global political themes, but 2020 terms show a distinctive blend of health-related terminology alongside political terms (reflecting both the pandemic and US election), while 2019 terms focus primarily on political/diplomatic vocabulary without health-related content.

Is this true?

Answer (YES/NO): NO